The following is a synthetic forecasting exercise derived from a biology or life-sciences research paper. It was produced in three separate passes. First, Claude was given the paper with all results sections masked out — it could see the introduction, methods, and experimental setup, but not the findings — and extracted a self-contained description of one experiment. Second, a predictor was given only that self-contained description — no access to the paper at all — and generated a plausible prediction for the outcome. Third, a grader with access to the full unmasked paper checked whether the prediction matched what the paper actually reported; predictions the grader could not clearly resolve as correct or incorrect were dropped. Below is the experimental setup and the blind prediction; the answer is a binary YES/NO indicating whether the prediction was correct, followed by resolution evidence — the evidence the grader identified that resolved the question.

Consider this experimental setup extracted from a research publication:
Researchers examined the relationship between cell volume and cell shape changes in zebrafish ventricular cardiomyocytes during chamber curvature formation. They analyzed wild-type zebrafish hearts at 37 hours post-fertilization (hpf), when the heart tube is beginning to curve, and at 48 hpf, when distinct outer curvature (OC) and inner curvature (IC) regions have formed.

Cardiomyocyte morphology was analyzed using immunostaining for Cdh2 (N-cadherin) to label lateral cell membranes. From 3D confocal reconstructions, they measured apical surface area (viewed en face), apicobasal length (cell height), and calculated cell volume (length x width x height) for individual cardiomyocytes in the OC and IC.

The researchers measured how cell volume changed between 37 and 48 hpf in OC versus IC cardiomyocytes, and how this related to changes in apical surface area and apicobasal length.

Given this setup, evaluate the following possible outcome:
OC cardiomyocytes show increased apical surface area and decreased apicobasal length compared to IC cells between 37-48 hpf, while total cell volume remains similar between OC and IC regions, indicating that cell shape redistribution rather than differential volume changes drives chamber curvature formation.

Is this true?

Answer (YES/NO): YES